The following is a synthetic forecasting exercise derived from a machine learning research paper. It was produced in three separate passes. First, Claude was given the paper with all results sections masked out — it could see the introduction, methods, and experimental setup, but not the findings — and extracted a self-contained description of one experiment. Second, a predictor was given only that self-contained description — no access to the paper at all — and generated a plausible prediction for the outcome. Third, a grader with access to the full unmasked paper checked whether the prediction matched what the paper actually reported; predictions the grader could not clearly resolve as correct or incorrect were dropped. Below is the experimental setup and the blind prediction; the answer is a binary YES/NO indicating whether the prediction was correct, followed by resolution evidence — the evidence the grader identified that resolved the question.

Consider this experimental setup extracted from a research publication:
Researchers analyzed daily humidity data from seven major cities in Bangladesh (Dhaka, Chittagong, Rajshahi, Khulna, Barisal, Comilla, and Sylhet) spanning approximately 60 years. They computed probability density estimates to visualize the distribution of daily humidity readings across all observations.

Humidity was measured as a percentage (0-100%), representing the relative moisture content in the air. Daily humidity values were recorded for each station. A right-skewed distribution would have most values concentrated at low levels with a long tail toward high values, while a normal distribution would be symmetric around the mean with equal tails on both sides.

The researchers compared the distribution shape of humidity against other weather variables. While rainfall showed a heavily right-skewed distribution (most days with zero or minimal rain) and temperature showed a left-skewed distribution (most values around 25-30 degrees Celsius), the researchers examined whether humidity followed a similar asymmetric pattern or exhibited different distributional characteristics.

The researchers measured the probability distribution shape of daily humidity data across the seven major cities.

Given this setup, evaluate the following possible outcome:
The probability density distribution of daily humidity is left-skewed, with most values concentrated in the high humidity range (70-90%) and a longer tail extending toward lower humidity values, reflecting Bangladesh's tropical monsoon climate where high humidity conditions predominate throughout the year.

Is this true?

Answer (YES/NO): NO